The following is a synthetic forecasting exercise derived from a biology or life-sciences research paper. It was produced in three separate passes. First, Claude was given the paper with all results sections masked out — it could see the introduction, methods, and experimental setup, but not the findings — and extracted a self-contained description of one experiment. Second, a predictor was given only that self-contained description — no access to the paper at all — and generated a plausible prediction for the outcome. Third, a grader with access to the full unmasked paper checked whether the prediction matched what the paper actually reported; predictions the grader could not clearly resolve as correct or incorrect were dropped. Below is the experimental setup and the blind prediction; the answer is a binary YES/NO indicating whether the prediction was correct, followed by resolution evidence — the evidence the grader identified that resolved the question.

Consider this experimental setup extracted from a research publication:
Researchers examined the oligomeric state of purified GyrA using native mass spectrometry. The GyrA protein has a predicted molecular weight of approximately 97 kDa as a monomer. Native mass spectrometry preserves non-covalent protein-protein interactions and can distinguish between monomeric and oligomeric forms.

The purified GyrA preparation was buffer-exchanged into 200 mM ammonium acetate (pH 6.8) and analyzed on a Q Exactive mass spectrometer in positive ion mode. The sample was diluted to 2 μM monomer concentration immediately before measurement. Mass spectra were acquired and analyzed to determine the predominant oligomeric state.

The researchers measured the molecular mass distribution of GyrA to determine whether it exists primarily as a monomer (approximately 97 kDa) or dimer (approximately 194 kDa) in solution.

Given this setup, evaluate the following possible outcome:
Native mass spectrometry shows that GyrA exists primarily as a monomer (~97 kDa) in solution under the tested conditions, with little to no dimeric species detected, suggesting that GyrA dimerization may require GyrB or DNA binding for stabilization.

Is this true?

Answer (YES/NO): NO